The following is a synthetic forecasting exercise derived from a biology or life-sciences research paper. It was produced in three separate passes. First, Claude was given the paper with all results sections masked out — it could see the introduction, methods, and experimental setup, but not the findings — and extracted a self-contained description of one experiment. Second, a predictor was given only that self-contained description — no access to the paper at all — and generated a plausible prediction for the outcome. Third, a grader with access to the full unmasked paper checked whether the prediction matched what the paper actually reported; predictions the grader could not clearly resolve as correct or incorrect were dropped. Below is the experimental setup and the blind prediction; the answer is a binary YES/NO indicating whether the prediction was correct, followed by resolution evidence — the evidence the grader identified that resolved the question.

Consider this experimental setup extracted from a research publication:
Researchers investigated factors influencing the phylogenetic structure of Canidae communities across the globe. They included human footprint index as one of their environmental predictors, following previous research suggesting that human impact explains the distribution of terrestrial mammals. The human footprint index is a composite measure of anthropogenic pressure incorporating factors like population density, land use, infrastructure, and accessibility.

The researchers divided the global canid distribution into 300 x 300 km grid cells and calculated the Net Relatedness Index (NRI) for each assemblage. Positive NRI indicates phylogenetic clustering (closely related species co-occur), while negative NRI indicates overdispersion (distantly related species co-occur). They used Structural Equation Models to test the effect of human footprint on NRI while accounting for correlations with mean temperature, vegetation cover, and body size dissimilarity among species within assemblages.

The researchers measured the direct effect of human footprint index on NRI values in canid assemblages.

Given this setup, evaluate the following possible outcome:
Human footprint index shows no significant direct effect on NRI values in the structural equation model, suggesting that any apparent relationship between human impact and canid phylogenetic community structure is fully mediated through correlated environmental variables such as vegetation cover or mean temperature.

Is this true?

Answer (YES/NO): NO